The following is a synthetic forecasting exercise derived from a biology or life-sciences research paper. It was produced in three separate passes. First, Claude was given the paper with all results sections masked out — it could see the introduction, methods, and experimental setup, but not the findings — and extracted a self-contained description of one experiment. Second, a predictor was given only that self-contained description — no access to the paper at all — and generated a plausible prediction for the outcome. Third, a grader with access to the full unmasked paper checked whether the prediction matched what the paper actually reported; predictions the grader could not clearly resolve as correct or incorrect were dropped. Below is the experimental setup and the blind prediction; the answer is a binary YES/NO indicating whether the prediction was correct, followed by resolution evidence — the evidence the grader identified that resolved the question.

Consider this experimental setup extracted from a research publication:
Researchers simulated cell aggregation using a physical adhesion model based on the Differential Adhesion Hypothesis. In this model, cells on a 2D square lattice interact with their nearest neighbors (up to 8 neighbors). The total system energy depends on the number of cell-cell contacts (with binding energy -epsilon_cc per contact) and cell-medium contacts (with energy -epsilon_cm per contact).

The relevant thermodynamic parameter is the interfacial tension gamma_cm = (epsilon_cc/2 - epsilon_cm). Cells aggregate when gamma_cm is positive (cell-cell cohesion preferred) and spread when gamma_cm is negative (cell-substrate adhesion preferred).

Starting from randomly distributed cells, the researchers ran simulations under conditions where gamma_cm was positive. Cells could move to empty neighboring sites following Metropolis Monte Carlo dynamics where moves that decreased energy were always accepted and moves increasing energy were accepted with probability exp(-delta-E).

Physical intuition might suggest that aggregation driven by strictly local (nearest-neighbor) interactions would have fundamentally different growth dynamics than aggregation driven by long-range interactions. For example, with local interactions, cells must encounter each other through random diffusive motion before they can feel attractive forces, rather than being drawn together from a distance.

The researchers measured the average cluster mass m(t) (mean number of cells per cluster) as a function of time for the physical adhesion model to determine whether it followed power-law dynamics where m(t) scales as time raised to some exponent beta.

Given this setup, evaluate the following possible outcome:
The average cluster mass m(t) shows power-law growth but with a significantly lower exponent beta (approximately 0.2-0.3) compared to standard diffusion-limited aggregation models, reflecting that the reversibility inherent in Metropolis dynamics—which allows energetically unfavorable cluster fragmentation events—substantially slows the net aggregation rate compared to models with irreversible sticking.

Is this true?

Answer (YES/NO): YES